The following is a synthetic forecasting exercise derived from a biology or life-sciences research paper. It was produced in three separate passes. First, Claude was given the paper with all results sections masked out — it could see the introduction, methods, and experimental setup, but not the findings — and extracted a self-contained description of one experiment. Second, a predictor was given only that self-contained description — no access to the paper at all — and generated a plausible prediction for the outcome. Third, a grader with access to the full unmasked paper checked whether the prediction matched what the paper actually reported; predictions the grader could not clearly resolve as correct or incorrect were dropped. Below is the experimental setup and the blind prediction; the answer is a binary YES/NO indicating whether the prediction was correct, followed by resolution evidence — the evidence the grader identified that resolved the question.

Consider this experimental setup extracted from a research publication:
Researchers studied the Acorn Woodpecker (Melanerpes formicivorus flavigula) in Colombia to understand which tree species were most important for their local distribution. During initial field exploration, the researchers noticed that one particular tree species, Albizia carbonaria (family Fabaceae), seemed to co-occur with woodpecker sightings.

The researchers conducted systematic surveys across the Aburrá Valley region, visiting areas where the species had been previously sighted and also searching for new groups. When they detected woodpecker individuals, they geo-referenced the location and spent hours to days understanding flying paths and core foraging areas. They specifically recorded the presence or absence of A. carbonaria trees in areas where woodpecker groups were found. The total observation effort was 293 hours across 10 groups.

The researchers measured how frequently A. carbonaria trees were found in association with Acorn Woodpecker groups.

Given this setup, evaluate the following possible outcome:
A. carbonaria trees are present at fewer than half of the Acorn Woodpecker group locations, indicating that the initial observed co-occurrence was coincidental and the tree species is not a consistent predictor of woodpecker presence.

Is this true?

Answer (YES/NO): NO